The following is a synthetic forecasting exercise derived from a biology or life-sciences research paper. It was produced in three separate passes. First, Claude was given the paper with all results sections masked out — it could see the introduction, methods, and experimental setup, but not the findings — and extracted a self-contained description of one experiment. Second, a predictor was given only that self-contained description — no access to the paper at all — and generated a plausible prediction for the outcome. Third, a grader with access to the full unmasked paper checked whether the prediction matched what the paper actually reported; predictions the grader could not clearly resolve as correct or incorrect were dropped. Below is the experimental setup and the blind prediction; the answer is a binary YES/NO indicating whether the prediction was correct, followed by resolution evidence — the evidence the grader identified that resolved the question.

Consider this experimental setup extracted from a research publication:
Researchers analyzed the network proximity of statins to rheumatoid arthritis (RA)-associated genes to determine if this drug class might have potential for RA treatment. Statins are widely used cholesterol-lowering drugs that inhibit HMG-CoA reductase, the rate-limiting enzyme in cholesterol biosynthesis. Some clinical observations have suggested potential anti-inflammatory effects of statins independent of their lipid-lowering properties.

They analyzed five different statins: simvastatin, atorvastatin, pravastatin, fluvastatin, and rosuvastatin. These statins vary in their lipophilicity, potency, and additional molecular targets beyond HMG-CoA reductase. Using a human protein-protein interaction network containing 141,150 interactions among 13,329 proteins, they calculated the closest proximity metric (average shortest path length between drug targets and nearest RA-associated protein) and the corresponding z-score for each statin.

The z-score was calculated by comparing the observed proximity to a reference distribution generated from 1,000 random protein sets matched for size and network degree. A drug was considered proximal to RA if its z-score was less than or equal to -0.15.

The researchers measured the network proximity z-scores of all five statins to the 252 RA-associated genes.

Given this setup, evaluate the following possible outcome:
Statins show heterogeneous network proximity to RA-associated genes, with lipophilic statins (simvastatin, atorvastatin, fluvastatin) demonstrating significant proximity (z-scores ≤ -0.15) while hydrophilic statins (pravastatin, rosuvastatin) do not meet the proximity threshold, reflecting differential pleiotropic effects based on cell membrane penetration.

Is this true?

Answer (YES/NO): NO